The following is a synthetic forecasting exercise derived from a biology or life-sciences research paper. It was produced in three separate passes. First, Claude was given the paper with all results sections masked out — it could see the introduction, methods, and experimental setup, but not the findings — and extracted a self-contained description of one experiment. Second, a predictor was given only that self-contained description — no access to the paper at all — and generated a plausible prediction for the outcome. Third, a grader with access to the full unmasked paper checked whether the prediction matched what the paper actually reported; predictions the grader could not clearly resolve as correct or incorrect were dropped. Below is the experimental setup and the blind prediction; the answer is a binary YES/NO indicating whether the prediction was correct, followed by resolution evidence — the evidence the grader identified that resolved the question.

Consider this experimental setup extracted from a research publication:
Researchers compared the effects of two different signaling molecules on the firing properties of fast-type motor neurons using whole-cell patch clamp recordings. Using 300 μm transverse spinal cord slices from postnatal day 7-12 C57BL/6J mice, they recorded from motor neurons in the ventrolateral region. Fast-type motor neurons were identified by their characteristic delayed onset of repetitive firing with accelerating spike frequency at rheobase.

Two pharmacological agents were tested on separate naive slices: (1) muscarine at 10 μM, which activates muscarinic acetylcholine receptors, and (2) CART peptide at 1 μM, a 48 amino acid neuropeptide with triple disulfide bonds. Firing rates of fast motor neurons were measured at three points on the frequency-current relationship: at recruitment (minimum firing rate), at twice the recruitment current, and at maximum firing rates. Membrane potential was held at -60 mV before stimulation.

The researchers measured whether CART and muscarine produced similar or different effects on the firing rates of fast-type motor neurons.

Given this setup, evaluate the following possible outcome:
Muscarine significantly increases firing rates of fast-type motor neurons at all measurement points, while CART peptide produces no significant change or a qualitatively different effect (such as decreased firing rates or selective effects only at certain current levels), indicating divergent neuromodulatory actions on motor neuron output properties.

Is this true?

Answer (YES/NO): NO